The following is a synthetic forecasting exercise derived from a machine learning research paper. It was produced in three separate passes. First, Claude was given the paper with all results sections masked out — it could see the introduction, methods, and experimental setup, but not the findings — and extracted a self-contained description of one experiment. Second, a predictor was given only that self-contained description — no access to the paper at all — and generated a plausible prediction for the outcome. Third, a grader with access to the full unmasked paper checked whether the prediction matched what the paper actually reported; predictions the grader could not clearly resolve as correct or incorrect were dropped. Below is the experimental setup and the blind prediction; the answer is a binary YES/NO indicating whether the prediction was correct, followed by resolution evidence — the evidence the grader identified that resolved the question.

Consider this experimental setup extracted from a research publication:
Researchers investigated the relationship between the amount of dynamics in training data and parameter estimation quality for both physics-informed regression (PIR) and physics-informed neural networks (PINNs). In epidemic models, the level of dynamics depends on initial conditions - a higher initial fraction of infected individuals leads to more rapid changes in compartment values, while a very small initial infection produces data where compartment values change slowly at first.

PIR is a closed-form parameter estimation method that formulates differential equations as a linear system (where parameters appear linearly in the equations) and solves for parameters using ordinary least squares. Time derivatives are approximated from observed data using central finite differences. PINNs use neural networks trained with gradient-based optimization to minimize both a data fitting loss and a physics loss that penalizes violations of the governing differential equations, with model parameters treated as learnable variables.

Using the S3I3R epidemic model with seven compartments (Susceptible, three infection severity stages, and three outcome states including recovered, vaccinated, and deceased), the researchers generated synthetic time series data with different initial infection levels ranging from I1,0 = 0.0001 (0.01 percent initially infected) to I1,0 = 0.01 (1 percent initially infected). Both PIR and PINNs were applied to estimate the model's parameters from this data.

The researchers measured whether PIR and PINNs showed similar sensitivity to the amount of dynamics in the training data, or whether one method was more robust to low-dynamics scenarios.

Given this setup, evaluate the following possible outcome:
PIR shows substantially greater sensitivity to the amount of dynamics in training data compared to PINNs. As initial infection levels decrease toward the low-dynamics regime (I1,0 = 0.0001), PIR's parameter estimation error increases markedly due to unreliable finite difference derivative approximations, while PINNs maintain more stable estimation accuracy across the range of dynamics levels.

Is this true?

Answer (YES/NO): NO